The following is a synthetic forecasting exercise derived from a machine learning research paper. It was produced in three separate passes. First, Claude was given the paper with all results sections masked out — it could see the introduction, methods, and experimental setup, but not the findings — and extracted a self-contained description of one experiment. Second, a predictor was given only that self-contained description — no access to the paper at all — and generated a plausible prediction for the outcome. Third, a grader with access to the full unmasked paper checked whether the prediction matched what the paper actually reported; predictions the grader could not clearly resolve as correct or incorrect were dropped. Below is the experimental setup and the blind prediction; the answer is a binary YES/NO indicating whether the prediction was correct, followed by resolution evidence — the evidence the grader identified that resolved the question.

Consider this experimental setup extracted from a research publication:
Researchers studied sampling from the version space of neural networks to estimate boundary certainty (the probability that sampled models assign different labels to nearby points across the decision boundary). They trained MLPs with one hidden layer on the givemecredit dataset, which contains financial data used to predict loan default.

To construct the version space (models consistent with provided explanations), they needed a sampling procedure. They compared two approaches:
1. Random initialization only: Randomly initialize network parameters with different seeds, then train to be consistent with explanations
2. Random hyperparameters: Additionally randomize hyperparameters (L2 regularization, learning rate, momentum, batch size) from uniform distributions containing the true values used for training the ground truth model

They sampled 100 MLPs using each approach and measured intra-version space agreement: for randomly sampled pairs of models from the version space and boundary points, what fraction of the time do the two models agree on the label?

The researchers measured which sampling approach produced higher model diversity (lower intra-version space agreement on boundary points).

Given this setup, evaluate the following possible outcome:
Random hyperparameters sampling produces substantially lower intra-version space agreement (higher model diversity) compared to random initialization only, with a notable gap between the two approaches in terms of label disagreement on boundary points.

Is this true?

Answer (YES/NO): YES